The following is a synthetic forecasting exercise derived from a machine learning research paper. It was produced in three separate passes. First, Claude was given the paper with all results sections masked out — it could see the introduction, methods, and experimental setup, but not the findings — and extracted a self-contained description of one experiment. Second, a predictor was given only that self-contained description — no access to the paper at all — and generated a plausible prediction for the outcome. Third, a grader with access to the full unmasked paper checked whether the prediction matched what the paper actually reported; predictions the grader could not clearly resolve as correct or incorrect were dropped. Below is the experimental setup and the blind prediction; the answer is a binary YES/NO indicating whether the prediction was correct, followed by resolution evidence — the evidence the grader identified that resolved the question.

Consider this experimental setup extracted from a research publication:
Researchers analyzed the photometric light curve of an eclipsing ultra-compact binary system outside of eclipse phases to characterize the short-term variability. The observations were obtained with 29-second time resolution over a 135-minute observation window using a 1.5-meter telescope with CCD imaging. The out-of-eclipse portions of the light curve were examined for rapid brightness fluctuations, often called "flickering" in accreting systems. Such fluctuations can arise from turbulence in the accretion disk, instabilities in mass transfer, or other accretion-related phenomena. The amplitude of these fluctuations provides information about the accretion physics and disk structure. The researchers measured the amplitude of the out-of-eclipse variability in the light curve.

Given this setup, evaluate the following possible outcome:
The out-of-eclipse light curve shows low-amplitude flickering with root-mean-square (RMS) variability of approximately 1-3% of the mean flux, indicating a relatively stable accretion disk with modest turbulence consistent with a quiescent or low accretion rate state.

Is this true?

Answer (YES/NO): NO